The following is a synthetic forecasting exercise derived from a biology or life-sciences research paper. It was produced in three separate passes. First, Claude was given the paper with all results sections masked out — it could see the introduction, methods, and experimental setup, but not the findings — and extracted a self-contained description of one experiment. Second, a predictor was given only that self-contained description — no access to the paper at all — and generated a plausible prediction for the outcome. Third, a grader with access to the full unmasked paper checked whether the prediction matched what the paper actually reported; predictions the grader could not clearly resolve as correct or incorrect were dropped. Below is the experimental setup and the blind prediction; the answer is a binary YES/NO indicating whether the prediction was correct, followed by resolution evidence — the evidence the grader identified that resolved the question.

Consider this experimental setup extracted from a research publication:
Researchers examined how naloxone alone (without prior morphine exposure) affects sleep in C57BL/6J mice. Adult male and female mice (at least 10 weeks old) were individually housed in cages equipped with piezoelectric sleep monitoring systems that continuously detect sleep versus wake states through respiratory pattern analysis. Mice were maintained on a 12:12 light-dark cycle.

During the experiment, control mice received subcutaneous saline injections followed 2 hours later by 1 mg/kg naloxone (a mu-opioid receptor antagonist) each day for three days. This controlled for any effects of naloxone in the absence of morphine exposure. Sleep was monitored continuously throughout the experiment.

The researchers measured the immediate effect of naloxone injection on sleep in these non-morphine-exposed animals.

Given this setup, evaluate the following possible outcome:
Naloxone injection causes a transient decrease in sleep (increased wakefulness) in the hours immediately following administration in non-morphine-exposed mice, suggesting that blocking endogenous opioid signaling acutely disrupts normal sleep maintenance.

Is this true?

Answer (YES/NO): NO